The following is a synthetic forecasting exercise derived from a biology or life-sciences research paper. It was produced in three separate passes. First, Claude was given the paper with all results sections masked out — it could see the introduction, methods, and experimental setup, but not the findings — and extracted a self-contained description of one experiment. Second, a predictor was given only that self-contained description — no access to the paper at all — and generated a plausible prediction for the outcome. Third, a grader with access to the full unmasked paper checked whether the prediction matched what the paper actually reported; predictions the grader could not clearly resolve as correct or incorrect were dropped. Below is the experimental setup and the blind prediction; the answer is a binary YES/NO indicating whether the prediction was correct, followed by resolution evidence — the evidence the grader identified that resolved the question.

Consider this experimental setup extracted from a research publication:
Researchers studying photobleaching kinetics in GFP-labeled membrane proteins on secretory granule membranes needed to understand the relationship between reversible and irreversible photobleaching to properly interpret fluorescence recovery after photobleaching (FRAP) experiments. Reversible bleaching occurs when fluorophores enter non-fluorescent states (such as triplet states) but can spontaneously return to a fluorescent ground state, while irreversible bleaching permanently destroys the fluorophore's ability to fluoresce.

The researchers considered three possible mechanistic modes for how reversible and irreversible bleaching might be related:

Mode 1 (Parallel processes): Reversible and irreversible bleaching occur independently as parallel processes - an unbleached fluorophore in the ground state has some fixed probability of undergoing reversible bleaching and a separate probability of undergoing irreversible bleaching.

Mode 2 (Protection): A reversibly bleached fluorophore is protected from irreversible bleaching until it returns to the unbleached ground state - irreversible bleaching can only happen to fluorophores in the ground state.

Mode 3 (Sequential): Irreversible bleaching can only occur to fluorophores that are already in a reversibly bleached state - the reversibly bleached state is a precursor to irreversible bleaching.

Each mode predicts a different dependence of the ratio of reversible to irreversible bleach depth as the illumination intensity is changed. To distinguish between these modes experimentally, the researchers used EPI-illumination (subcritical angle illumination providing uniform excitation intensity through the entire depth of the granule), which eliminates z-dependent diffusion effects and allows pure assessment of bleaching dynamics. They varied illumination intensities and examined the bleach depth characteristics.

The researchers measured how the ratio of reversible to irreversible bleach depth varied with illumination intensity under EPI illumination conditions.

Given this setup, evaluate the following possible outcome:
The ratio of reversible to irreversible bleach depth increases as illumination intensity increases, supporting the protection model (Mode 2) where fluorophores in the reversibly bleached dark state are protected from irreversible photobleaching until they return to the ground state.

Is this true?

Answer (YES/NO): NO